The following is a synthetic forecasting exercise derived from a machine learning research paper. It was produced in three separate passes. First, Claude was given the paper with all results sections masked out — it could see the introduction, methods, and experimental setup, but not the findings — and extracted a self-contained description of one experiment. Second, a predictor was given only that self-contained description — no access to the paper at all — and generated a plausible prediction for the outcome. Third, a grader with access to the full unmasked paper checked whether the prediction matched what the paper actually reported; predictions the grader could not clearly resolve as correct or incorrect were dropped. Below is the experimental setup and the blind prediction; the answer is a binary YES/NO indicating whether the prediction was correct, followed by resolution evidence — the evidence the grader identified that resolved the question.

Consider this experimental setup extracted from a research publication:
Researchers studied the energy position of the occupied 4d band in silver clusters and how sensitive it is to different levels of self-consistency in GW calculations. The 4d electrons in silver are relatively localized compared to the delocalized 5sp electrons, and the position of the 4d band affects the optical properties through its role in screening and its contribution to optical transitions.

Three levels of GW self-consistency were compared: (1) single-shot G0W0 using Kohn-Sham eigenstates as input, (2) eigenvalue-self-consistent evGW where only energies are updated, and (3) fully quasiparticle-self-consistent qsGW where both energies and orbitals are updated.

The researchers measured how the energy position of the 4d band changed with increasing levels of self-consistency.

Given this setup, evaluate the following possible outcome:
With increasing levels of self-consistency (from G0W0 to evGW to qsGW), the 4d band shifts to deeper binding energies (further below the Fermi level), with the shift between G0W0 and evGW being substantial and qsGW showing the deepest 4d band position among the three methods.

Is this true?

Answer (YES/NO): YES